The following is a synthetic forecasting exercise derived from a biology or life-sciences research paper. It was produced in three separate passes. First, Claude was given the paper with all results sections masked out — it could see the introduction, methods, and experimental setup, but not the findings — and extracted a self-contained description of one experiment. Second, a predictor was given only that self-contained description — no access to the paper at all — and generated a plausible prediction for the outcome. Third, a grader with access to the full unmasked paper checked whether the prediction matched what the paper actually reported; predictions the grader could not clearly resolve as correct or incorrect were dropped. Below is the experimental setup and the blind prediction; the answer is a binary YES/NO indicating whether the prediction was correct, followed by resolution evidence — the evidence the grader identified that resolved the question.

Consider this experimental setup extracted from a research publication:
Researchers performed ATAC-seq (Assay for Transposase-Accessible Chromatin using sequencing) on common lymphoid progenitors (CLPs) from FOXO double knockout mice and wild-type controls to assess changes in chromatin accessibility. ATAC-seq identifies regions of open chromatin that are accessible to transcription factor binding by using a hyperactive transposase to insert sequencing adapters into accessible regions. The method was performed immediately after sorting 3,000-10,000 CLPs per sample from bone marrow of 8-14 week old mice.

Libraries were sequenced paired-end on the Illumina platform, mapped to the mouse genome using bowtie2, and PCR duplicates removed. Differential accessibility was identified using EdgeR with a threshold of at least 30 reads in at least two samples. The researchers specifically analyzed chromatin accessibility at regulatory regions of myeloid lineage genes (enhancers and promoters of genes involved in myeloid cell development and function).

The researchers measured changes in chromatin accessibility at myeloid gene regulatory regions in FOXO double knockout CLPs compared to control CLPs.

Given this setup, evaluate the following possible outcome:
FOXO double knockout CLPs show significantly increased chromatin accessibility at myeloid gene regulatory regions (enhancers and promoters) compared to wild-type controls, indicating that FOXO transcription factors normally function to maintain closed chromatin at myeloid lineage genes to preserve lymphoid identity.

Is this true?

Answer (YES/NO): YES